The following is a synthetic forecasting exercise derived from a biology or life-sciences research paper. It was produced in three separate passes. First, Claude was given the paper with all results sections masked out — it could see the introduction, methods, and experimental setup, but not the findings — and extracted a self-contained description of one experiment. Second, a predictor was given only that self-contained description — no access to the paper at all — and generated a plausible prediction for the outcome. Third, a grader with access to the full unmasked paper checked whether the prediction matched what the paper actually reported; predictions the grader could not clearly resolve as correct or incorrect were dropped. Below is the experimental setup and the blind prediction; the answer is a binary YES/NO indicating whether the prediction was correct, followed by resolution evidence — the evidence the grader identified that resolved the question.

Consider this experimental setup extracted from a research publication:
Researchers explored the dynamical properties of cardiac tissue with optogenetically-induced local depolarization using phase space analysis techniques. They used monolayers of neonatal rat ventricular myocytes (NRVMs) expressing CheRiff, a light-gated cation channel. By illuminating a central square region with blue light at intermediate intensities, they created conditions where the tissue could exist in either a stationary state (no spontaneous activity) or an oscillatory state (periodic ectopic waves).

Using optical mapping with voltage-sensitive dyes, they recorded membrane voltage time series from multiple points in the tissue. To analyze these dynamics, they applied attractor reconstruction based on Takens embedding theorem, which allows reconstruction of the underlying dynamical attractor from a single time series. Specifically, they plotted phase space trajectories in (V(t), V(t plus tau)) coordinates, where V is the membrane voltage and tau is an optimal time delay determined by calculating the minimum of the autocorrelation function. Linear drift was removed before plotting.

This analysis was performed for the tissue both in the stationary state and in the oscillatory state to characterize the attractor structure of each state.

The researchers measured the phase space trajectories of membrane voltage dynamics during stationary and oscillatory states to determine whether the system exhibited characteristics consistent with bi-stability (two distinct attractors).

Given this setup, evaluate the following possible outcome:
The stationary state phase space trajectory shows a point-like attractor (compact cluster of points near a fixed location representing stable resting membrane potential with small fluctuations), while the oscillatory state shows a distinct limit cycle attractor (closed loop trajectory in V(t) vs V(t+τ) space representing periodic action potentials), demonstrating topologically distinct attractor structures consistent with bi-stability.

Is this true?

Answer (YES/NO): YES